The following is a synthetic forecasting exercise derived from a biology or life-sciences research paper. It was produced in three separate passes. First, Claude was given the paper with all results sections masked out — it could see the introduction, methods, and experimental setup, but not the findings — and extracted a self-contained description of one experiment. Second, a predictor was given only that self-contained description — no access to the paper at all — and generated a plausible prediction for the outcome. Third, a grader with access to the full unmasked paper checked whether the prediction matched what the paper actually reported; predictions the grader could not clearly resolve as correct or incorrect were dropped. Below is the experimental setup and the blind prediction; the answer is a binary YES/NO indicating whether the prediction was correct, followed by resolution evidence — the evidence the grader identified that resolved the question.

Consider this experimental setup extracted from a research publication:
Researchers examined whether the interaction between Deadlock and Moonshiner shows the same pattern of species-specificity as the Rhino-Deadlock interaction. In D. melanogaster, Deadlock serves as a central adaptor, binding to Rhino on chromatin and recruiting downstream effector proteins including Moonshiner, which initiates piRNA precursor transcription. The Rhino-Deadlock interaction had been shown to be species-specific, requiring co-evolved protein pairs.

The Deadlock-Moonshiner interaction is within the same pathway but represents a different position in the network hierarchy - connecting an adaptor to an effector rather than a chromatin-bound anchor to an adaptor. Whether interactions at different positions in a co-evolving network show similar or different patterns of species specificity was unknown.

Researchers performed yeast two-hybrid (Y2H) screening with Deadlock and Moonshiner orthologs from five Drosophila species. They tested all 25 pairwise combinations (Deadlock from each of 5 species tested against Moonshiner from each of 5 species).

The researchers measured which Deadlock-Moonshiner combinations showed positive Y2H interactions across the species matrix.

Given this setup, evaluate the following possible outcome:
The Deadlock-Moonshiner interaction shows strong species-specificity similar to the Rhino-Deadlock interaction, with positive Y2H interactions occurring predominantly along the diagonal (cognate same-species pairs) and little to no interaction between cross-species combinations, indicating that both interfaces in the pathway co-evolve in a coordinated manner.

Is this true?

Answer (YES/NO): NO